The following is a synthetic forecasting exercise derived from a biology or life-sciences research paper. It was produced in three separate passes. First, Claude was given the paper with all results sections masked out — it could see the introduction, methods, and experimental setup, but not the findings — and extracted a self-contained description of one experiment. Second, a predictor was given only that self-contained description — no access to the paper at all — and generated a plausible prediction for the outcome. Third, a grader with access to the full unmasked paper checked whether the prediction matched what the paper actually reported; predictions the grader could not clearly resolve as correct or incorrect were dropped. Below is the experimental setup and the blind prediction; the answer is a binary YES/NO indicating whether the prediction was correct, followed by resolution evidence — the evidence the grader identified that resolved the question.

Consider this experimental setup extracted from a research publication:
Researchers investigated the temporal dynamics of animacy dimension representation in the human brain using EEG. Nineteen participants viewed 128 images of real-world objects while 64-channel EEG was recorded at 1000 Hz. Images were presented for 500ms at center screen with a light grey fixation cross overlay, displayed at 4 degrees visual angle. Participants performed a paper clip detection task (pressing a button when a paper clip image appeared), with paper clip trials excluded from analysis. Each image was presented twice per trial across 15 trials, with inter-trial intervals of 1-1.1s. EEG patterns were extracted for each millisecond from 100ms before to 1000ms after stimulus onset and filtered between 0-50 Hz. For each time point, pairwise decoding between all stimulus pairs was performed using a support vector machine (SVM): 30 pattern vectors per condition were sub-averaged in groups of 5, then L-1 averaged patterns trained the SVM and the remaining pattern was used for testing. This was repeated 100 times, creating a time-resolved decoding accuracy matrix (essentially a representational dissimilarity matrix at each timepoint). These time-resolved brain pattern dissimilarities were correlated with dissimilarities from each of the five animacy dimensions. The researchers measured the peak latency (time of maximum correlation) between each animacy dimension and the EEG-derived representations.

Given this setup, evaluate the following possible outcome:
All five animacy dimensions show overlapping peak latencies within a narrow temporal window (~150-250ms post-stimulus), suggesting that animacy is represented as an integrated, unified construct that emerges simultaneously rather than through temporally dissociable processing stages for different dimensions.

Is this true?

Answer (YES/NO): NO